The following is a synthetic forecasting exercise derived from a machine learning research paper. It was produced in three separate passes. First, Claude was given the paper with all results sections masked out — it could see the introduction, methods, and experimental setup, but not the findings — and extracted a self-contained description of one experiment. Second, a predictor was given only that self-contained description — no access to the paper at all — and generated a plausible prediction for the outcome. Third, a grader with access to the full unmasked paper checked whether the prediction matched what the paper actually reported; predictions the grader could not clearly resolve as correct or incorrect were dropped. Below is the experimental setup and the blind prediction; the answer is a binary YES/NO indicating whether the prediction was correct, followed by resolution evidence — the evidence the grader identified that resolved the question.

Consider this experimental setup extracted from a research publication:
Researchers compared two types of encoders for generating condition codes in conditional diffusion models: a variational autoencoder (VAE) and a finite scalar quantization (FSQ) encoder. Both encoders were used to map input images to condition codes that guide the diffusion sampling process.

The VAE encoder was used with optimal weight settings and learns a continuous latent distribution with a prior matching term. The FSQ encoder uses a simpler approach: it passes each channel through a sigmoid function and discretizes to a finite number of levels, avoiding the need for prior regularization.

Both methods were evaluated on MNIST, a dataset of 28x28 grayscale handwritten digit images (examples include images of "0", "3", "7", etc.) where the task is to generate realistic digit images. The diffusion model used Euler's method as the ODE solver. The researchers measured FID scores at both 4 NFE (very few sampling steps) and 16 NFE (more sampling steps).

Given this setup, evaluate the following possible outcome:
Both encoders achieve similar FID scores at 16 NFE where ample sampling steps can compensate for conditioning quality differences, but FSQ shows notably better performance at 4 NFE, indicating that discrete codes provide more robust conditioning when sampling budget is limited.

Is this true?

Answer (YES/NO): NO